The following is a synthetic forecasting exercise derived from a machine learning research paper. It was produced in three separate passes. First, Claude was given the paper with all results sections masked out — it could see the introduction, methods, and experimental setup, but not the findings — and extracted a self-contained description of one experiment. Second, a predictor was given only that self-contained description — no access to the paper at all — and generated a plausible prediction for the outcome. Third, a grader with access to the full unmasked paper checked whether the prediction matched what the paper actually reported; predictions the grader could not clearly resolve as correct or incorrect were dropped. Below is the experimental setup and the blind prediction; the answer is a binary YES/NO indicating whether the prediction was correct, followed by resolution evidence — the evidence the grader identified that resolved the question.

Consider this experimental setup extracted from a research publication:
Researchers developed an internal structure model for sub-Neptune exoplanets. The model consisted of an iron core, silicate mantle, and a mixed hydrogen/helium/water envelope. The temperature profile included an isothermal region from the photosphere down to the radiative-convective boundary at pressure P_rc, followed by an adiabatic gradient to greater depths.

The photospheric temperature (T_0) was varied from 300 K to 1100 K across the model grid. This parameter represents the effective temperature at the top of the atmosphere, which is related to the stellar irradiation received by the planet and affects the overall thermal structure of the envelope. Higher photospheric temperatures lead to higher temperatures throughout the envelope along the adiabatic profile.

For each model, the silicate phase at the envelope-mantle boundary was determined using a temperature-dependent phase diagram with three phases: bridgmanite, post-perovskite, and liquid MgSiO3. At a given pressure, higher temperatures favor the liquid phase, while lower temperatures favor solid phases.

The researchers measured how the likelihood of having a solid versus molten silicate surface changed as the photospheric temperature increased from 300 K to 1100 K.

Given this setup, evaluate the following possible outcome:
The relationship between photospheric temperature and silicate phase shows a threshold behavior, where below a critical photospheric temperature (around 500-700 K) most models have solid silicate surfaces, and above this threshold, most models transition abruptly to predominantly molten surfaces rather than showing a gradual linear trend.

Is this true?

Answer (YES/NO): NO